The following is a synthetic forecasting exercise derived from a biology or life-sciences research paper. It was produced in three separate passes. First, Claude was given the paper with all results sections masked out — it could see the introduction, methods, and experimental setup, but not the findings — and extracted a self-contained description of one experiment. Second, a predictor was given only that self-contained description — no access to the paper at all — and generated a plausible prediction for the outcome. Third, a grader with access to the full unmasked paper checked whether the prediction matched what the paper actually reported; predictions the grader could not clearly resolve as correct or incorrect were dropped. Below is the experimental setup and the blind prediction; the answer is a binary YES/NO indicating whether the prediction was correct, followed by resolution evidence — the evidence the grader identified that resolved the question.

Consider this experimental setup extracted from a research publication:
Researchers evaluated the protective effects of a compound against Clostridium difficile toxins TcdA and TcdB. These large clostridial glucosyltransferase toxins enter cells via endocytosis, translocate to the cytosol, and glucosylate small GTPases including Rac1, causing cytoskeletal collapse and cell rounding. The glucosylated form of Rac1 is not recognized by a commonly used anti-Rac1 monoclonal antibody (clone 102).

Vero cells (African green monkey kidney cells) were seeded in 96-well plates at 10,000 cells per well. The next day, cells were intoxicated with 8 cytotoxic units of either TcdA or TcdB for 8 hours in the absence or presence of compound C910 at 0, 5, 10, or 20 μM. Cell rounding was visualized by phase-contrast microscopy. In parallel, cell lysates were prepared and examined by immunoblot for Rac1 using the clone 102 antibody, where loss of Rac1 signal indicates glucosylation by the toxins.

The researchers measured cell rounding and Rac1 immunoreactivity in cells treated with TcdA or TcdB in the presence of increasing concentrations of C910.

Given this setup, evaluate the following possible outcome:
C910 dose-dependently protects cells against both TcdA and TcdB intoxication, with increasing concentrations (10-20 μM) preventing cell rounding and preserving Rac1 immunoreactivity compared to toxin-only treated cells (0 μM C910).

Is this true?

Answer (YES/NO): YES